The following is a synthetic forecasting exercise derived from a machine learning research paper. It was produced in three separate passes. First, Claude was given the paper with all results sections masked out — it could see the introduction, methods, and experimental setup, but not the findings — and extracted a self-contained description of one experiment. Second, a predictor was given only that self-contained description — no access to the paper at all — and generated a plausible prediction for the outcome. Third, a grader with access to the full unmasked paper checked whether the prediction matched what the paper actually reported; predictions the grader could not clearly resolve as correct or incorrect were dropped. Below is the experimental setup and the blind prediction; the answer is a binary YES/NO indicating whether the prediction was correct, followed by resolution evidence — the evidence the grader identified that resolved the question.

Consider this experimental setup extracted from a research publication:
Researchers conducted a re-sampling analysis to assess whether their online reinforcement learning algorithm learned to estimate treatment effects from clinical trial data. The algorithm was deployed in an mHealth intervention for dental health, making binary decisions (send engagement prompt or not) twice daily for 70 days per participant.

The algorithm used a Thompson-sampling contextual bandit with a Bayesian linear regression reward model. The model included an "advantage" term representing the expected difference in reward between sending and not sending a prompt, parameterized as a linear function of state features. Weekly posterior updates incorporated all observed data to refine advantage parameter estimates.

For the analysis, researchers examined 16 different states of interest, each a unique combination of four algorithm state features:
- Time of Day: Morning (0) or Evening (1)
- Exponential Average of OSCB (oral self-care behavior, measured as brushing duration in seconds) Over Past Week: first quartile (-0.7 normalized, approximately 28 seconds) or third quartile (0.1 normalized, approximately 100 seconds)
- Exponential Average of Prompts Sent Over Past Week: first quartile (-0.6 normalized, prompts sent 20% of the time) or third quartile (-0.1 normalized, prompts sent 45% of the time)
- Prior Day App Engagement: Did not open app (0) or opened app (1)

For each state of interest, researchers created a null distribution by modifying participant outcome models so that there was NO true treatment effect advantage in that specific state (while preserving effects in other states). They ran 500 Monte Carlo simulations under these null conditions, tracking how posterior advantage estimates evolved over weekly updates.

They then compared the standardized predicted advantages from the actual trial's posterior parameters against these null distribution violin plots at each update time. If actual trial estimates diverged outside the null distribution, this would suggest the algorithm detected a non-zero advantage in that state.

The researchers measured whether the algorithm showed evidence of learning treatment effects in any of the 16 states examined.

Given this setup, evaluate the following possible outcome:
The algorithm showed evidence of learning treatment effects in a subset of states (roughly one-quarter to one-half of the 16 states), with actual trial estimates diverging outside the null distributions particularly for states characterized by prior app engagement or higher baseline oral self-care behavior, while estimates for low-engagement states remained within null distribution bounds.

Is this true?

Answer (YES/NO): NO